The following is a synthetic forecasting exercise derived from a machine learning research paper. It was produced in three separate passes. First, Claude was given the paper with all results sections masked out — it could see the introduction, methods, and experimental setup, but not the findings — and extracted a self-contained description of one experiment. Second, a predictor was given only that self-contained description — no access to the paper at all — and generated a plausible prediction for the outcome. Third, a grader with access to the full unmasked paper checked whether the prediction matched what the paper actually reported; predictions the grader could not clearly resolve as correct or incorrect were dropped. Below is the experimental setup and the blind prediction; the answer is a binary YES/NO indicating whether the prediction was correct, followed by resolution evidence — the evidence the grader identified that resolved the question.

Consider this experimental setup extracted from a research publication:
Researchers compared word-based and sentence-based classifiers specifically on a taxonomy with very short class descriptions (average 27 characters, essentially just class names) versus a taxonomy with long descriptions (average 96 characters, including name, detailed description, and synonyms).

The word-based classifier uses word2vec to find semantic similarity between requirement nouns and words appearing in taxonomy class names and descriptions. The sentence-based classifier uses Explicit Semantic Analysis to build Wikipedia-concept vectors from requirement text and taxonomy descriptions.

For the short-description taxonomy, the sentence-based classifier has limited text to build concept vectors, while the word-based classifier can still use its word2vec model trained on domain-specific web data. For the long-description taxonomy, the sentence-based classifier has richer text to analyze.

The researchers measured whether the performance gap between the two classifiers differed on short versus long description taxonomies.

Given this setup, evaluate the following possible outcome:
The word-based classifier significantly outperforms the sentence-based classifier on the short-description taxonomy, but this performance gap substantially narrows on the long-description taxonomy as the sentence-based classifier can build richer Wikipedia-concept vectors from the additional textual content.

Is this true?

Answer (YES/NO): NO